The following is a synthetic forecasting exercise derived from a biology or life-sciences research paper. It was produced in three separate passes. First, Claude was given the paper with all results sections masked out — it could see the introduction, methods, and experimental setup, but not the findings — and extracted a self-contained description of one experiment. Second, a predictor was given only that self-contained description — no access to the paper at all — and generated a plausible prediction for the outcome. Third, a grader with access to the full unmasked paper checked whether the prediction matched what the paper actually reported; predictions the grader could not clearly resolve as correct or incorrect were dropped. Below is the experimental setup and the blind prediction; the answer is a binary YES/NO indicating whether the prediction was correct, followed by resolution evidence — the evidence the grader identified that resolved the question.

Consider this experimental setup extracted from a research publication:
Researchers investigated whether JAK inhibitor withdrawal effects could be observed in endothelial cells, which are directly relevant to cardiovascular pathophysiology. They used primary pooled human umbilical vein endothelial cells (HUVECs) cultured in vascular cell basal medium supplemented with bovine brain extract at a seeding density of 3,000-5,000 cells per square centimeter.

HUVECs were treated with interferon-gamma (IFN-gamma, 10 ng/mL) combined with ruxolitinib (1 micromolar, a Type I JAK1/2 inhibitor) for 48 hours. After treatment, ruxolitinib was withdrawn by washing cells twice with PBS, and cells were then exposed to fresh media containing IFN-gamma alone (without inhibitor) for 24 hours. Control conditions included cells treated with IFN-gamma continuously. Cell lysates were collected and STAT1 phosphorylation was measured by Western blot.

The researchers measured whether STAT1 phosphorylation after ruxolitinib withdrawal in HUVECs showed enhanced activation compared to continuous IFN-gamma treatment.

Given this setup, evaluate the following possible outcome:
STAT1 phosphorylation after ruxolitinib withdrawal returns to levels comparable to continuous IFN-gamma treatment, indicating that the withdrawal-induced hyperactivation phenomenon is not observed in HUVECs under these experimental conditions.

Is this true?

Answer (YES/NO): NO